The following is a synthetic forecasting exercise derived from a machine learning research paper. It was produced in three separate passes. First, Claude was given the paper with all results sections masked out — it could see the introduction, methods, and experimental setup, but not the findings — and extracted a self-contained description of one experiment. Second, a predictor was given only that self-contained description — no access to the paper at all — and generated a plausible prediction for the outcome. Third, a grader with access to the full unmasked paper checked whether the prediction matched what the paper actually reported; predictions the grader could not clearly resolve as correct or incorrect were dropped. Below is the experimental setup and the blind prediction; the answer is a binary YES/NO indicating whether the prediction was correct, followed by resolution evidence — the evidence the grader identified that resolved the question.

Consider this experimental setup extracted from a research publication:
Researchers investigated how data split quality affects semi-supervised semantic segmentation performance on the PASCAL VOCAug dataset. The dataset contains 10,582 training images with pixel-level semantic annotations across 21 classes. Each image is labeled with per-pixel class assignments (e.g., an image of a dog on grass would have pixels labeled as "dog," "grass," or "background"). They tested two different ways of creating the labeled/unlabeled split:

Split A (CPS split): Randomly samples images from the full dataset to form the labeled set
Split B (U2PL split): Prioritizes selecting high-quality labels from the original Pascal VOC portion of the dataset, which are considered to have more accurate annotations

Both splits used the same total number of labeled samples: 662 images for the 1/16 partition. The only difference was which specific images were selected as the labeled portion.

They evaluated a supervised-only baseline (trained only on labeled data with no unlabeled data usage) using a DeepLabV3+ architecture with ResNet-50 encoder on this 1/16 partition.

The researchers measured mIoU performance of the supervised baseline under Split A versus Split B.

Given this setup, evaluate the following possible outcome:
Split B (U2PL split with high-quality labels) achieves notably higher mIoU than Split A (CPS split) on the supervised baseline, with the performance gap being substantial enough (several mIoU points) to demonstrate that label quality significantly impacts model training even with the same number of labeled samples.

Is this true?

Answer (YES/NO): YES